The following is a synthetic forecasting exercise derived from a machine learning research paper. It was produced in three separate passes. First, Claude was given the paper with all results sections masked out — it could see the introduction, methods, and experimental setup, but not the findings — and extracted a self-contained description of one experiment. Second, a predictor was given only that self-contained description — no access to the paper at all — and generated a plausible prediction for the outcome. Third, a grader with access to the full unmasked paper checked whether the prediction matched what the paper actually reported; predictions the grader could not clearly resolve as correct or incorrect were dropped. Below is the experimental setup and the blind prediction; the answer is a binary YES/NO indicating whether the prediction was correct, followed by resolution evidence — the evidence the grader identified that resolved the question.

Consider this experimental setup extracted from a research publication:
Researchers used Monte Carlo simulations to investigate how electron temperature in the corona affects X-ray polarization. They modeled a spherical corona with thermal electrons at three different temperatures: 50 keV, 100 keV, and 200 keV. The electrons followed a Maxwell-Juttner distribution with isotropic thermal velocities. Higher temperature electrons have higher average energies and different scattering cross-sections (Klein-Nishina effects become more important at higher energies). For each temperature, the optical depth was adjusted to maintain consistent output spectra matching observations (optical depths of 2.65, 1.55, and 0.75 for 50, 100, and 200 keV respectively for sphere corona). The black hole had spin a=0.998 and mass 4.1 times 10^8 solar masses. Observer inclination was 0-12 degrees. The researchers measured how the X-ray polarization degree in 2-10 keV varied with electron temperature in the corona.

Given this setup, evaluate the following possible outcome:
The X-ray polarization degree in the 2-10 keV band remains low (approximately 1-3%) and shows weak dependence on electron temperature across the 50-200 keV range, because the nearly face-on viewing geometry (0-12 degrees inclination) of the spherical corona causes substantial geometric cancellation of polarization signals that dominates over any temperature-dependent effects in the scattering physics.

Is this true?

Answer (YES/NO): NO